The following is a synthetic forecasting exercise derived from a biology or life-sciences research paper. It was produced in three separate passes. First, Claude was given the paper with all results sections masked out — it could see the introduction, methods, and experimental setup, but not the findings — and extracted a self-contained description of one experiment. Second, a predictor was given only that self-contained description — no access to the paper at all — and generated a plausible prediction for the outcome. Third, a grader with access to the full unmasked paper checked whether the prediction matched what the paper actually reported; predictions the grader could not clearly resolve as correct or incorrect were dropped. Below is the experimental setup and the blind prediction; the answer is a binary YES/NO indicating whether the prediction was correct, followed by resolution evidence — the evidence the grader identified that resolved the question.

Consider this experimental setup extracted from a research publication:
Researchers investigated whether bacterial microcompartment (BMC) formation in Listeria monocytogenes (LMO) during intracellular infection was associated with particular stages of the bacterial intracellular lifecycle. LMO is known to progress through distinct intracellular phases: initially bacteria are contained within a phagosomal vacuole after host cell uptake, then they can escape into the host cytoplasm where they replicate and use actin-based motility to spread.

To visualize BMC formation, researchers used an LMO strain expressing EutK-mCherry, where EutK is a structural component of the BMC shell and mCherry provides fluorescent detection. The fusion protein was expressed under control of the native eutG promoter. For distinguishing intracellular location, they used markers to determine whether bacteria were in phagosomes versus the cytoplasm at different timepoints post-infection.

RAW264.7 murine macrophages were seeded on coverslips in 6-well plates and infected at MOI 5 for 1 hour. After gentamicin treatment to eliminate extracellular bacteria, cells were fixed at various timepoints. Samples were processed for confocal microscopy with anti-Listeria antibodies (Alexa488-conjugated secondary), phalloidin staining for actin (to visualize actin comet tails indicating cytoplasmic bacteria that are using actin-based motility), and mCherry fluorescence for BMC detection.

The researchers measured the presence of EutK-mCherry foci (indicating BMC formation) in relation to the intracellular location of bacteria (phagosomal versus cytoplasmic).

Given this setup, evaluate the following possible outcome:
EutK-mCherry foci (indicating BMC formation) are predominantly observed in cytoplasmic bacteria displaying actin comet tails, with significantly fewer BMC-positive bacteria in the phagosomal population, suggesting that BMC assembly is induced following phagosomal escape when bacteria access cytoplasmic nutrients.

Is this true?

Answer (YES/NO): NO